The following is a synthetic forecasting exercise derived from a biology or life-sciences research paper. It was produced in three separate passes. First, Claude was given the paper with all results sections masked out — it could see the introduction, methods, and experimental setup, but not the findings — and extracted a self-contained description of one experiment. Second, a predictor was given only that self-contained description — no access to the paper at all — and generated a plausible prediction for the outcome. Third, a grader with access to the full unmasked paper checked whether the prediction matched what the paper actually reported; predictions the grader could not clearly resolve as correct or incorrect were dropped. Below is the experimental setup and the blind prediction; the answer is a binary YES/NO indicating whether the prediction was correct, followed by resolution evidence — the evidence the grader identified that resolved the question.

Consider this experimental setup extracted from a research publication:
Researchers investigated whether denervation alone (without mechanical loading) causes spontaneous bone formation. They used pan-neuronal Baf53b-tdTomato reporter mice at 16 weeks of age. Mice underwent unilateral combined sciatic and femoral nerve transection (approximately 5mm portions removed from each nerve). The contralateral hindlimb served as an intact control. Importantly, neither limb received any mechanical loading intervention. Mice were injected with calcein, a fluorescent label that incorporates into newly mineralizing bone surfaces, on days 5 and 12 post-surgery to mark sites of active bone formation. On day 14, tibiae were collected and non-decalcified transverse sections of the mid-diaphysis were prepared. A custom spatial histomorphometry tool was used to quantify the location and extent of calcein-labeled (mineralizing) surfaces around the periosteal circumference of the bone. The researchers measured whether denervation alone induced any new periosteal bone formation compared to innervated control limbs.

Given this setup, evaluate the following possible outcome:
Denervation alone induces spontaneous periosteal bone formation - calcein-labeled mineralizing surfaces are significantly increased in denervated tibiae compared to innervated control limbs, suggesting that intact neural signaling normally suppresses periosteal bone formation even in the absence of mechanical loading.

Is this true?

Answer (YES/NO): YES